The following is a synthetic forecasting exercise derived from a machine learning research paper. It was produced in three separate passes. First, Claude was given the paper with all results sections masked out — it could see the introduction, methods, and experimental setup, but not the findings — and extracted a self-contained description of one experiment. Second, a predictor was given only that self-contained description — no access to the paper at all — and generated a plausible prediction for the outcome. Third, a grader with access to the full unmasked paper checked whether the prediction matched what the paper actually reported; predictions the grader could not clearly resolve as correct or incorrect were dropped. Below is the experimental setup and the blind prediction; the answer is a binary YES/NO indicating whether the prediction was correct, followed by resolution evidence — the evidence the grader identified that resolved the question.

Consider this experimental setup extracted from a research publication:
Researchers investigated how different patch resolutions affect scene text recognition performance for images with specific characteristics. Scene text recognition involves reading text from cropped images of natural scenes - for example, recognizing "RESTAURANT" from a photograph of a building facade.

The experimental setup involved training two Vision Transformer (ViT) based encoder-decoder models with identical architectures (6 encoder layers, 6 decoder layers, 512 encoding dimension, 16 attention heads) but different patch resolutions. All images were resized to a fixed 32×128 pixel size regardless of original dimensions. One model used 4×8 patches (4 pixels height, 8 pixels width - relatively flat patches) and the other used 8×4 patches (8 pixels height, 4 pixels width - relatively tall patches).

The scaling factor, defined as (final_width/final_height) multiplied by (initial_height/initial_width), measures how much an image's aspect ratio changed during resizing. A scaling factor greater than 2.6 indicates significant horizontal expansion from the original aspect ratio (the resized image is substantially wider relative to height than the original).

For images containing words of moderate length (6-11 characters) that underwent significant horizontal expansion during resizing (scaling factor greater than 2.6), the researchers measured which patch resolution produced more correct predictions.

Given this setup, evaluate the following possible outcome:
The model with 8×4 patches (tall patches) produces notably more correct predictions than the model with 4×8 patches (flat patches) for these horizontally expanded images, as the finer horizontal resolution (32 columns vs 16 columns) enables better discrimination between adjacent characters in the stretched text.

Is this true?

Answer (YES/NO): NO